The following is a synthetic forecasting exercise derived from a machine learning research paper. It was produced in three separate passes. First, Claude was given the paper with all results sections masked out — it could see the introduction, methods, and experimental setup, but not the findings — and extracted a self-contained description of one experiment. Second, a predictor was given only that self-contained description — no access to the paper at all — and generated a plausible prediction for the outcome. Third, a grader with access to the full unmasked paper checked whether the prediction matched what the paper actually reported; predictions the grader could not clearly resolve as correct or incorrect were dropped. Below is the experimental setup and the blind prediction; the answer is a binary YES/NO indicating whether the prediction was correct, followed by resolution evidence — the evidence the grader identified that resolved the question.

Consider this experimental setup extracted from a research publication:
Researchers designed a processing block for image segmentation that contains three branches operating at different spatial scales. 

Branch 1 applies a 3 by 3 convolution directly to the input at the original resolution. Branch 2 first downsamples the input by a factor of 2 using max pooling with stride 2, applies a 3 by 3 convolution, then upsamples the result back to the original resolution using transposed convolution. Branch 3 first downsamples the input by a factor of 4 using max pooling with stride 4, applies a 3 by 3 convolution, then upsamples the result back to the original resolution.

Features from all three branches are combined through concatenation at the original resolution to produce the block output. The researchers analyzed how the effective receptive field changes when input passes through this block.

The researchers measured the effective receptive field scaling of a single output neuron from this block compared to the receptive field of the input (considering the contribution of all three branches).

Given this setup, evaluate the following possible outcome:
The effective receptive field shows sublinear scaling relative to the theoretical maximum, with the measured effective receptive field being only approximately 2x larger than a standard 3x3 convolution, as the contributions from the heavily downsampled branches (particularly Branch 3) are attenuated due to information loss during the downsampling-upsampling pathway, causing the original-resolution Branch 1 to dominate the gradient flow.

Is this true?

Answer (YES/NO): NO